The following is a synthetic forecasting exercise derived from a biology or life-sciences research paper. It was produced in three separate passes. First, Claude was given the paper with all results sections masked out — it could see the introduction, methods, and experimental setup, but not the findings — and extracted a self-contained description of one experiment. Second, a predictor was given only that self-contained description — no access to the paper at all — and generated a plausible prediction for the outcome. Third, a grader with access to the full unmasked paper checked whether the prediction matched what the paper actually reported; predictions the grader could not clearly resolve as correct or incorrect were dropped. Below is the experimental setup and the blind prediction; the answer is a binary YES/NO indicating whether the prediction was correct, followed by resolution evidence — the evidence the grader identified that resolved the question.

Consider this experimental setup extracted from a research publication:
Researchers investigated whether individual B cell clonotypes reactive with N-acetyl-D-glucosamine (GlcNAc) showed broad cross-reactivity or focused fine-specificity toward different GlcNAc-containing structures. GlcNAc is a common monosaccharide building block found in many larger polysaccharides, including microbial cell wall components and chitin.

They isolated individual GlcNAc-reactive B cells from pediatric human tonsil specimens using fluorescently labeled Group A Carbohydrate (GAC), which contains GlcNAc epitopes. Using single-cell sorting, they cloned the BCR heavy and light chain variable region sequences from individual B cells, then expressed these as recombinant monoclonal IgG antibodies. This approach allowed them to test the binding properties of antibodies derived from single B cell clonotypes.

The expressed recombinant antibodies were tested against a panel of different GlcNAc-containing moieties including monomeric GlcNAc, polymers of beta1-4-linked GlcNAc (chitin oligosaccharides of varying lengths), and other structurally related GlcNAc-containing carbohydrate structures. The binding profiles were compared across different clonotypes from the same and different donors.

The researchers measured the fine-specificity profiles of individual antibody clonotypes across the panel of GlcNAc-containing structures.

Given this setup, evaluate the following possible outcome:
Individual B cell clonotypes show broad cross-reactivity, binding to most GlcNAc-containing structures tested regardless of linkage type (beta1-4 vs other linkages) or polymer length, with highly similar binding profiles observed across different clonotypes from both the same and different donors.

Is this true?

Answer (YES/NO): NO